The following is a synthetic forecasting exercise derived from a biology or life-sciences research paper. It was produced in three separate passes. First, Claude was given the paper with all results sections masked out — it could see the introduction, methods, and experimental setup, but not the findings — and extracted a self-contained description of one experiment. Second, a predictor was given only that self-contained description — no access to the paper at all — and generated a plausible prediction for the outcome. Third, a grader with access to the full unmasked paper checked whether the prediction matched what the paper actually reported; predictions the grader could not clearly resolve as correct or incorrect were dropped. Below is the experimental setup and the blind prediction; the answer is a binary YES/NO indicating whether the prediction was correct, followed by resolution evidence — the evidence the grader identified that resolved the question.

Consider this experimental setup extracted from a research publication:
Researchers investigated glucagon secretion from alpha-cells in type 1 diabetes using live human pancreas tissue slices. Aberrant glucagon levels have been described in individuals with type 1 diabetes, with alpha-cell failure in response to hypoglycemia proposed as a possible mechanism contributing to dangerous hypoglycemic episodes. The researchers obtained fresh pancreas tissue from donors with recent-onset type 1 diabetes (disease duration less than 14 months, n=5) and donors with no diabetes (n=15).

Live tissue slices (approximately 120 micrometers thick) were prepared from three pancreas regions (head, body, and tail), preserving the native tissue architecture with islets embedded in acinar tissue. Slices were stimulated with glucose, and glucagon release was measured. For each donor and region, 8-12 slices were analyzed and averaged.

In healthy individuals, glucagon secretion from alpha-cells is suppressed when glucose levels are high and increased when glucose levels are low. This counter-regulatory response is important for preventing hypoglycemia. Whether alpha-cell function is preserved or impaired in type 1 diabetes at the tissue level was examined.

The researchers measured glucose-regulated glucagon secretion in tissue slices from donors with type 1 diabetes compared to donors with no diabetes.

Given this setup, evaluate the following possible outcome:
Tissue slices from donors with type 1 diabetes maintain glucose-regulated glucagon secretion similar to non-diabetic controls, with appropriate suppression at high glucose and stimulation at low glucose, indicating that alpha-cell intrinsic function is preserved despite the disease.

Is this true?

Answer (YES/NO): YES